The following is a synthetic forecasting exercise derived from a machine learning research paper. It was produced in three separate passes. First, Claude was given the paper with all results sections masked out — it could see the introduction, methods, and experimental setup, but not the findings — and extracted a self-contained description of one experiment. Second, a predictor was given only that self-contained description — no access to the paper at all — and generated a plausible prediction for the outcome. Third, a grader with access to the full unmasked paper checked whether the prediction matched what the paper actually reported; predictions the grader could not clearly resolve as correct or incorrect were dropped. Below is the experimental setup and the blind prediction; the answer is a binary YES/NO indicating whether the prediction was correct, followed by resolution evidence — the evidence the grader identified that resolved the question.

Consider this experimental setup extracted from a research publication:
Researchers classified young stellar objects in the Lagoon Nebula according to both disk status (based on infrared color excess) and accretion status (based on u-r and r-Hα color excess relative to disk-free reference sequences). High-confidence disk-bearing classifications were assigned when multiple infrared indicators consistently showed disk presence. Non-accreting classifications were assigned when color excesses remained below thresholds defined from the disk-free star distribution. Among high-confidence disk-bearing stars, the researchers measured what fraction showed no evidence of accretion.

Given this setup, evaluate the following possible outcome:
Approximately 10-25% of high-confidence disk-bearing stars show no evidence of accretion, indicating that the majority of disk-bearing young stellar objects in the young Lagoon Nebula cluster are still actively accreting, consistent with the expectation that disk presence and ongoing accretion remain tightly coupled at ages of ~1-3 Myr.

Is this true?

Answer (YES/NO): NO